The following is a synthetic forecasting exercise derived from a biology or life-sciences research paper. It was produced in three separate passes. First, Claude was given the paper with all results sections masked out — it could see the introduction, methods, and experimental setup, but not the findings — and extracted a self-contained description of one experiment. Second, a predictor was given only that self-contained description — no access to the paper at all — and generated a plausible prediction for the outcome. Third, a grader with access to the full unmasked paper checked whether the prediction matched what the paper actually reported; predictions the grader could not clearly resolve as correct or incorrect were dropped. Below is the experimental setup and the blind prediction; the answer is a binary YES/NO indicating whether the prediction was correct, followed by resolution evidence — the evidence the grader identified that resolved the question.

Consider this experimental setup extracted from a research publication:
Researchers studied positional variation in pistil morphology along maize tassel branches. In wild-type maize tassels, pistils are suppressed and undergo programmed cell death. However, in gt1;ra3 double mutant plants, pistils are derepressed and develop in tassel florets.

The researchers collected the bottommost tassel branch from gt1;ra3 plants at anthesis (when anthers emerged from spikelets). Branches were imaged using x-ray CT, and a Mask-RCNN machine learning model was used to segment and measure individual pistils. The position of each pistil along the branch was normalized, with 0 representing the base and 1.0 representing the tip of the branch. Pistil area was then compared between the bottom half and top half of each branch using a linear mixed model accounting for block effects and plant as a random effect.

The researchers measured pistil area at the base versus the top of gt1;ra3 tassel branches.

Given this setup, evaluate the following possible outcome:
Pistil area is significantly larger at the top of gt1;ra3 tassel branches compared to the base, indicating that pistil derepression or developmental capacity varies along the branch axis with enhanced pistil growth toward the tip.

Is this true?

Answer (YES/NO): NO